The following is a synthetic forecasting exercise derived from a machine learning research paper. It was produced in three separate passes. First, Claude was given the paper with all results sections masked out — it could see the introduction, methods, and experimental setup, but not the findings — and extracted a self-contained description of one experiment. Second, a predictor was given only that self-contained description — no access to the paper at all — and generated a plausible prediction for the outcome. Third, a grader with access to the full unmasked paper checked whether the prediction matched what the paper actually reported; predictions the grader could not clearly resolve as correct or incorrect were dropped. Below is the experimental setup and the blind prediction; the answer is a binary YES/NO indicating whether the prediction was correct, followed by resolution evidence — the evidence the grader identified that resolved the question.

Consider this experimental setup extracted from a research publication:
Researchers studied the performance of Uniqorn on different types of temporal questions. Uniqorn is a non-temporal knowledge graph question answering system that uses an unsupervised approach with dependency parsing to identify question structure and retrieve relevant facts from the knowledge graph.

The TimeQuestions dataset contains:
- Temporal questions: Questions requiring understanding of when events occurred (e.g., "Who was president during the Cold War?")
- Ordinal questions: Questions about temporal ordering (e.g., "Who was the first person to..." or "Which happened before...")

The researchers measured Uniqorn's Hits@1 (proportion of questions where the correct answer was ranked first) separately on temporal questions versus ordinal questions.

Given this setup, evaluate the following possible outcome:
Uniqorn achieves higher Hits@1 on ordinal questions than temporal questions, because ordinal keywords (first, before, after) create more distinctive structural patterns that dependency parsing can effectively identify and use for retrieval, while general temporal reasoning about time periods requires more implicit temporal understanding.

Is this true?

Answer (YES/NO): NO